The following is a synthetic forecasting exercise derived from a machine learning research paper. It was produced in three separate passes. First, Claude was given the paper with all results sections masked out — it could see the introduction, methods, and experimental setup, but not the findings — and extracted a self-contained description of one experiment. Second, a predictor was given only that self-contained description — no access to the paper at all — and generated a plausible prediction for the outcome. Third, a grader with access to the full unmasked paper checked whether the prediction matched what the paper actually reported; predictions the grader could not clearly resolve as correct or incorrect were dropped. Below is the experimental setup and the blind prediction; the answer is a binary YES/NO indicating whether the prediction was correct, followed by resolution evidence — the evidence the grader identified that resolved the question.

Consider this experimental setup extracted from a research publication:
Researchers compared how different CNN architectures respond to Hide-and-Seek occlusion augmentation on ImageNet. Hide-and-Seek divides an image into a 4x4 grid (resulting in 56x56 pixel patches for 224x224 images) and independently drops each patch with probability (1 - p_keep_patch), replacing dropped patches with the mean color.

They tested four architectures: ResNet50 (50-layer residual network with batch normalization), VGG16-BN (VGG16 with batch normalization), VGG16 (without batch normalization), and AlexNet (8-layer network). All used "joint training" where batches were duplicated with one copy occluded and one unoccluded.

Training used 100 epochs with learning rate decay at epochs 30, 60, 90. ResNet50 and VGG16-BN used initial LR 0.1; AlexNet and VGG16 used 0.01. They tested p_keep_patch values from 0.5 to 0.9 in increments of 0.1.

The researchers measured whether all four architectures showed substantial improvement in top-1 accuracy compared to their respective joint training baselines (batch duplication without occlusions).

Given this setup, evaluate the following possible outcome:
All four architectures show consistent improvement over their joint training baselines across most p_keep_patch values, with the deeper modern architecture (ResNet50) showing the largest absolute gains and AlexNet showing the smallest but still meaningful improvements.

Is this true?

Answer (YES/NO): NO